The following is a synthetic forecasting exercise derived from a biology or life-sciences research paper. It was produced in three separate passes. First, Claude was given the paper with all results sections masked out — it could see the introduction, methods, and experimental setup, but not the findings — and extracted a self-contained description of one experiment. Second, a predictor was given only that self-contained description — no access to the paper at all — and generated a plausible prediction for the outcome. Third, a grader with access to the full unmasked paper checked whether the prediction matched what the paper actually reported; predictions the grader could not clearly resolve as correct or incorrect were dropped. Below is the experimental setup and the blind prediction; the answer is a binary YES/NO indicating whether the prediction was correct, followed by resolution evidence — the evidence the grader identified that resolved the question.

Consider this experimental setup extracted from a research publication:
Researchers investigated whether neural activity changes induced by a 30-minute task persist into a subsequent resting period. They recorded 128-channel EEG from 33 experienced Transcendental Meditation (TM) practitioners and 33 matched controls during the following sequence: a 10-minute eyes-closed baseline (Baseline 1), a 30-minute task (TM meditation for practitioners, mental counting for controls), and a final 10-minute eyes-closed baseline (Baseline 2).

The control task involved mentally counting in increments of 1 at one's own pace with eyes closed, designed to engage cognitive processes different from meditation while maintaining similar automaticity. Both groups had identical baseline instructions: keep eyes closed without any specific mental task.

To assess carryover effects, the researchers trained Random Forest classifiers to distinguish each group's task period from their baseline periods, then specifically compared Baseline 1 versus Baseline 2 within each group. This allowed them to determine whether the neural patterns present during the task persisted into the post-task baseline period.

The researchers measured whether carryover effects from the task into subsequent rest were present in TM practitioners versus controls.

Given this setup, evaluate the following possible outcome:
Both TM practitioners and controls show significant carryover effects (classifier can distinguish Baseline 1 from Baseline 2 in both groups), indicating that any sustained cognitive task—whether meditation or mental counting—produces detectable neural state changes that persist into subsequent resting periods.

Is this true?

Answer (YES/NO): NO